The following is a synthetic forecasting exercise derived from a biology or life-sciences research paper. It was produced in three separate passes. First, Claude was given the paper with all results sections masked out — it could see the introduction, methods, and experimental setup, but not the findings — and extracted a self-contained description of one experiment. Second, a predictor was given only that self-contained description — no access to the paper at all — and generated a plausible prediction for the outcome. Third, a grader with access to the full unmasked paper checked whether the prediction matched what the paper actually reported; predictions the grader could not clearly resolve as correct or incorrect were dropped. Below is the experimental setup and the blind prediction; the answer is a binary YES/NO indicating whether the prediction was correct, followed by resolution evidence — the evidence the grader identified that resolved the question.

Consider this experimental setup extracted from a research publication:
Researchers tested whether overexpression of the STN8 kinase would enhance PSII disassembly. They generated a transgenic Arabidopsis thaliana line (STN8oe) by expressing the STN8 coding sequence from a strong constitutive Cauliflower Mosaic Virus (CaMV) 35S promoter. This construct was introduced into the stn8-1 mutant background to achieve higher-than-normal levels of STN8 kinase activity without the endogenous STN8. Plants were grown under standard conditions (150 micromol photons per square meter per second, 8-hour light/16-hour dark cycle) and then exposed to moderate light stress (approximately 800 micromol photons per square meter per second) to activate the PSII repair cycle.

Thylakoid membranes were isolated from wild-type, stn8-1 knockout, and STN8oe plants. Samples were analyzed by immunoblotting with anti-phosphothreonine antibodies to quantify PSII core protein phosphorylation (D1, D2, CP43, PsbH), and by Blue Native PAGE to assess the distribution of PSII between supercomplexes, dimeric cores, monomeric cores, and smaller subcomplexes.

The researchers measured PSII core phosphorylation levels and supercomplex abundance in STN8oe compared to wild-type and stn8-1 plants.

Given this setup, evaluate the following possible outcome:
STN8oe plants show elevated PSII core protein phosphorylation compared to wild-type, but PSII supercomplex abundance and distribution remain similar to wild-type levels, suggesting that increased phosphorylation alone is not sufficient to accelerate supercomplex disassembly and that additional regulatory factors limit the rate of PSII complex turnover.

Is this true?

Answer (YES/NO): NO